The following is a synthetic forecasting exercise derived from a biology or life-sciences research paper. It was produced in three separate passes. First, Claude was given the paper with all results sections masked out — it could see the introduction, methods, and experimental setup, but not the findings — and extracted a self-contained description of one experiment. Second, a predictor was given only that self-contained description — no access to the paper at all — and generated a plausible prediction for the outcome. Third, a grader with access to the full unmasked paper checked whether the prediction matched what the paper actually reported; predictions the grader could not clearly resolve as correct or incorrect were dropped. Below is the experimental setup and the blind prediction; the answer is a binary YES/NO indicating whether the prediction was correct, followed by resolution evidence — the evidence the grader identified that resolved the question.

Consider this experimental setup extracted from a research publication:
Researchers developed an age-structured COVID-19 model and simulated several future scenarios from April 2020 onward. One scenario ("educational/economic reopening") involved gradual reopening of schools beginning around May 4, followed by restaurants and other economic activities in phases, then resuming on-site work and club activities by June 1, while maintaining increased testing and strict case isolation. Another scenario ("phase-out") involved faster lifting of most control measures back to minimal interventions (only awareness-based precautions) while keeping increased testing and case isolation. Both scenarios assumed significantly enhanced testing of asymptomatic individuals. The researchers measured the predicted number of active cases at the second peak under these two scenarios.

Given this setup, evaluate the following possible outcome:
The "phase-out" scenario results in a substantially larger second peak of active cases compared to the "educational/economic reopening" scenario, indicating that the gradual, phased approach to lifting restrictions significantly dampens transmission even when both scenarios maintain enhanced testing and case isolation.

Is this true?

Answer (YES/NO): YES